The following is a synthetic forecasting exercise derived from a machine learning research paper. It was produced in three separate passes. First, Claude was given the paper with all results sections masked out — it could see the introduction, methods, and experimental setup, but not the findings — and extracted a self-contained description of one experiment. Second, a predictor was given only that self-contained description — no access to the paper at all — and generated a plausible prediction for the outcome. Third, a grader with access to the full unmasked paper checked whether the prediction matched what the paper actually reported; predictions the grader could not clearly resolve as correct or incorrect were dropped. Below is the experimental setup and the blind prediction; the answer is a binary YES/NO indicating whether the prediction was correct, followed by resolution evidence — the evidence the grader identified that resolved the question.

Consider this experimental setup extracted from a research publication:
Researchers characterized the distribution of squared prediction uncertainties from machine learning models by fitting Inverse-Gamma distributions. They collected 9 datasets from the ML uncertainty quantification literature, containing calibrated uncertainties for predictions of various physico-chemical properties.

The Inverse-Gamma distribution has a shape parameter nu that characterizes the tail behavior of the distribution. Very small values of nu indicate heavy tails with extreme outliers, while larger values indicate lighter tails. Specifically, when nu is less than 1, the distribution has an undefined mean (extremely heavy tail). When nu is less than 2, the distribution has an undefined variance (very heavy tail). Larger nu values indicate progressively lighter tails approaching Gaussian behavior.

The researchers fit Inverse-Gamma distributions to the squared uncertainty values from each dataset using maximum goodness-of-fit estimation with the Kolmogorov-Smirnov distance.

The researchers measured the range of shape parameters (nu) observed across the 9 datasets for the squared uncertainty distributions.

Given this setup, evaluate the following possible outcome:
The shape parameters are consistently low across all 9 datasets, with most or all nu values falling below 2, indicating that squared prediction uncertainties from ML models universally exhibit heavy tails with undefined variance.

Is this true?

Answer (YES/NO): NO